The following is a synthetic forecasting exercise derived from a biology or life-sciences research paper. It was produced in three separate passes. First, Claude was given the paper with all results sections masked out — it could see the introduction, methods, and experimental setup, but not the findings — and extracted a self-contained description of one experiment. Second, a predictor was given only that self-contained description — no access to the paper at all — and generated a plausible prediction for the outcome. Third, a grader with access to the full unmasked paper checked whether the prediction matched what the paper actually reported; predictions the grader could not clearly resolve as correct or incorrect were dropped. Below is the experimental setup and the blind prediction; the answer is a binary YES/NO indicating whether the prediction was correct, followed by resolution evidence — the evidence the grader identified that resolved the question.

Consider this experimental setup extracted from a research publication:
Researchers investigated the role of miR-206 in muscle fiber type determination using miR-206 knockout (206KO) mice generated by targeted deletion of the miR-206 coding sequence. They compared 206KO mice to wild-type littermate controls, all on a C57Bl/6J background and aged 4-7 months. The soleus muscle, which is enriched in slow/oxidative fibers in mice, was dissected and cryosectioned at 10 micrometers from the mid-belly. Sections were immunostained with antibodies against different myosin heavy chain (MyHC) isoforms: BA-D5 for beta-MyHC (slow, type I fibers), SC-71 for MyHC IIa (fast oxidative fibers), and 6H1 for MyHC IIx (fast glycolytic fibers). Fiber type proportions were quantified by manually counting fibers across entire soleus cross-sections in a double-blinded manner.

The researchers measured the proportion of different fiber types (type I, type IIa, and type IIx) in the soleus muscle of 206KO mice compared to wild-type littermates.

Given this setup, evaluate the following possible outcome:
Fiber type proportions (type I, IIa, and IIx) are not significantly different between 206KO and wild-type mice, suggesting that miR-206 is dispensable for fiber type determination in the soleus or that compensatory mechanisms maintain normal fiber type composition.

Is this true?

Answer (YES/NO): NO